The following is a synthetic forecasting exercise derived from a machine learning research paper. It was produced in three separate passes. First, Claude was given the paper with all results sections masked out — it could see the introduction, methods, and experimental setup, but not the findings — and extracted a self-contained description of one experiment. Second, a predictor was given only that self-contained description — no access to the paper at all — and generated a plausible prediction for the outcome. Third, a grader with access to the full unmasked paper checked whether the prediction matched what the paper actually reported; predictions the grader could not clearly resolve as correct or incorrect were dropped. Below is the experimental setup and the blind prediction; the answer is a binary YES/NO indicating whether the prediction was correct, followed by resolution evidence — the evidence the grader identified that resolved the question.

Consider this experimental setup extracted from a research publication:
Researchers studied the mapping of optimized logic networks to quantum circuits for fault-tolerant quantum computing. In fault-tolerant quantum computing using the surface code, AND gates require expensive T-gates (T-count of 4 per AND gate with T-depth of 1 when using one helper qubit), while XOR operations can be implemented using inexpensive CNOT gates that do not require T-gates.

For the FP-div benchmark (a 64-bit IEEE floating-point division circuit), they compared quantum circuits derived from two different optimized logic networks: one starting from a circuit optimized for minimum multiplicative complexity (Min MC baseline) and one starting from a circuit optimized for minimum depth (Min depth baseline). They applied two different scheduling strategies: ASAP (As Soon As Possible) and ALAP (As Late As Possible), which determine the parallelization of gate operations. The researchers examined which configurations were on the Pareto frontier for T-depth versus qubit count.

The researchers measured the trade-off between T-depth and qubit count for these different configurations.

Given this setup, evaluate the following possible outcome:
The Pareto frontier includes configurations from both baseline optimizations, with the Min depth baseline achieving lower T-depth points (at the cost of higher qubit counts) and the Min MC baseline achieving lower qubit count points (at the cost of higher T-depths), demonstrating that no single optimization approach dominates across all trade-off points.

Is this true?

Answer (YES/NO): YES